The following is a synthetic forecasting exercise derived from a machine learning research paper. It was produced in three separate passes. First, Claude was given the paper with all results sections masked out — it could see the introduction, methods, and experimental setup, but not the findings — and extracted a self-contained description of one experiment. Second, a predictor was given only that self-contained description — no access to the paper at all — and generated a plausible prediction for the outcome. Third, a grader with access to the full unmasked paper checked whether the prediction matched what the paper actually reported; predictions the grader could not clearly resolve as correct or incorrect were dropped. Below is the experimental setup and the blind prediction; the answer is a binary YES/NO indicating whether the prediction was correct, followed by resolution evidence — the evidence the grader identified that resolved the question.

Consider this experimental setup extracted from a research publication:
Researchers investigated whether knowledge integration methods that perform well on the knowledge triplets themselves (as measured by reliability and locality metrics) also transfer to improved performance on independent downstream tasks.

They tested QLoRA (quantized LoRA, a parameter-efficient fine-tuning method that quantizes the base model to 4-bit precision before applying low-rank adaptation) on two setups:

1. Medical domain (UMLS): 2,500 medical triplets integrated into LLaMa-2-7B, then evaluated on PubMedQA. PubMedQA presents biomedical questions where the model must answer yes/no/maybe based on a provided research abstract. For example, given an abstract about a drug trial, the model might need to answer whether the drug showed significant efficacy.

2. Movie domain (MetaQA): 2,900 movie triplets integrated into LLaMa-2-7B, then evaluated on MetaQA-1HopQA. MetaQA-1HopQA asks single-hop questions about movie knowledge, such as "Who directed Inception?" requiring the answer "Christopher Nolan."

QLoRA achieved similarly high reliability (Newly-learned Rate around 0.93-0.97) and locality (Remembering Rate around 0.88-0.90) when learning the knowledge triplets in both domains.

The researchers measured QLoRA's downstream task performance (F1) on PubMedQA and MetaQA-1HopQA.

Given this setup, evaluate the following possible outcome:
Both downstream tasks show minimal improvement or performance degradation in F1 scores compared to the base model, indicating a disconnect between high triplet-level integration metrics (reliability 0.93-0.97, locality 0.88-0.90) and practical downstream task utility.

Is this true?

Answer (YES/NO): NO